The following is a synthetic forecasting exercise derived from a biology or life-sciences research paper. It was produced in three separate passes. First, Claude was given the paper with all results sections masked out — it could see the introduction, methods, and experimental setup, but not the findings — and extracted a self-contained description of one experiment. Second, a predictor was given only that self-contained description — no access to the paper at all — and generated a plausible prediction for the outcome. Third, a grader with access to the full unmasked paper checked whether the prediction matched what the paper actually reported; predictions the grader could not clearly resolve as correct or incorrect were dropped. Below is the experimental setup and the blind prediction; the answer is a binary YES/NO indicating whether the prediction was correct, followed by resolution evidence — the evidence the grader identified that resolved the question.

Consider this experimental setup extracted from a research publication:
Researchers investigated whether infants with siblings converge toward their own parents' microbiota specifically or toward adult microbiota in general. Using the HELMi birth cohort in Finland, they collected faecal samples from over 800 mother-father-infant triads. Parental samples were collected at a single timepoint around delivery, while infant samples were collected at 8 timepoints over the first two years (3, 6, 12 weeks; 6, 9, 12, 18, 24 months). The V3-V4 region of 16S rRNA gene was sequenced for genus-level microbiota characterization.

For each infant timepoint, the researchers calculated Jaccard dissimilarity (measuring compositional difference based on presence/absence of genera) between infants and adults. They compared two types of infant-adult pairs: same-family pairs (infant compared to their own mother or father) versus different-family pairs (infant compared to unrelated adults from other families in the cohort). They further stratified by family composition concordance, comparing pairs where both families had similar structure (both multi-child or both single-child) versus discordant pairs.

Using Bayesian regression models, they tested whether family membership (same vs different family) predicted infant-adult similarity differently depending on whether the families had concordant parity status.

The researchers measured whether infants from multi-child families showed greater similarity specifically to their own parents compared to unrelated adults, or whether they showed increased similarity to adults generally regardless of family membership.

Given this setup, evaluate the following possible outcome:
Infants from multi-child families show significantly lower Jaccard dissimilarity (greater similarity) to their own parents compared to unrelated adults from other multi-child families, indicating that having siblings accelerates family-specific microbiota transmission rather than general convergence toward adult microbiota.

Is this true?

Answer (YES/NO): NO